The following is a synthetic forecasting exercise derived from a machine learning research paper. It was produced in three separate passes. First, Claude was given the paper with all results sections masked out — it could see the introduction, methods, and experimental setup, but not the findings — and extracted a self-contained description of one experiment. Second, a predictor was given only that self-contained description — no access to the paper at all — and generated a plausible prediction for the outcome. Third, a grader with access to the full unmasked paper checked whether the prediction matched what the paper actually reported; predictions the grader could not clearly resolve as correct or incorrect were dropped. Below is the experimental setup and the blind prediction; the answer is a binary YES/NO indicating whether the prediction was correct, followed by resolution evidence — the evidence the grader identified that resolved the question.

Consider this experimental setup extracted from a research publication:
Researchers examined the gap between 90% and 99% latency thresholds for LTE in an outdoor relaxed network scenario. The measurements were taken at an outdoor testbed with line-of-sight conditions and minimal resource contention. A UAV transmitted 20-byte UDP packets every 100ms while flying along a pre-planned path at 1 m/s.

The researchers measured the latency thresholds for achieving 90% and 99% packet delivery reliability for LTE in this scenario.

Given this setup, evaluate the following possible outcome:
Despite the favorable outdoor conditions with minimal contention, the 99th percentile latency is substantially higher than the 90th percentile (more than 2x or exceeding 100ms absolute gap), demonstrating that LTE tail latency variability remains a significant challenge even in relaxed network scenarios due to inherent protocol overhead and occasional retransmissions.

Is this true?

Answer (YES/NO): NO